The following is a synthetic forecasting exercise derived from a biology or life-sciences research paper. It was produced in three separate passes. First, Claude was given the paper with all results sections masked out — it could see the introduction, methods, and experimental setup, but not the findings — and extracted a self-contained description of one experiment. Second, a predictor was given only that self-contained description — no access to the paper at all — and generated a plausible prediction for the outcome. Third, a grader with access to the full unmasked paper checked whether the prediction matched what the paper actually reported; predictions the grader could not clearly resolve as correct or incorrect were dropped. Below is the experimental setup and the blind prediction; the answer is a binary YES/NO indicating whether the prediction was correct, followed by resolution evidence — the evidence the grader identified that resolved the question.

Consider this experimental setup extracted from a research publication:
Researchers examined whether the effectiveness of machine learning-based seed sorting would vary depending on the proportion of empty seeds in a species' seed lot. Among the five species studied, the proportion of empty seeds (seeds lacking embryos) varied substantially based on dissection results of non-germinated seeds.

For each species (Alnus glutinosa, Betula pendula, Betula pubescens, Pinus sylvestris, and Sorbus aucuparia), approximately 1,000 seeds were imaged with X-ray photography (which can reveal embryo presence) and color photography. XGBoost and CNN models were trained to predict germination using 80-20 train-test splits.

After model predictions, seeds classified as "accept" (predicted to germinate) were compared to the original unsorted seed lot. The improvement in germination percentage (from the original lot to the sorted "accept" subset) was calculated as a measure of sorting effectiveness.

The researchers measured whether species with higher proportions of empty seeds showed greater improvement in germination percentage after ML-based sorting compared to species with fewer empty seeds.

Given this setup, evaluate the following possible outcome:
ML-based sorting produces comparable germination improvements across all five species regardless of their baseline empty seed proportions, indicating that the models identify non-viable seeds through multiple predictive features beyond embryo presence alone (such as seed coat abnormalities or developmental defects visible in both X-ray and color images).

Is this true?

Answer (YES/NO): NO